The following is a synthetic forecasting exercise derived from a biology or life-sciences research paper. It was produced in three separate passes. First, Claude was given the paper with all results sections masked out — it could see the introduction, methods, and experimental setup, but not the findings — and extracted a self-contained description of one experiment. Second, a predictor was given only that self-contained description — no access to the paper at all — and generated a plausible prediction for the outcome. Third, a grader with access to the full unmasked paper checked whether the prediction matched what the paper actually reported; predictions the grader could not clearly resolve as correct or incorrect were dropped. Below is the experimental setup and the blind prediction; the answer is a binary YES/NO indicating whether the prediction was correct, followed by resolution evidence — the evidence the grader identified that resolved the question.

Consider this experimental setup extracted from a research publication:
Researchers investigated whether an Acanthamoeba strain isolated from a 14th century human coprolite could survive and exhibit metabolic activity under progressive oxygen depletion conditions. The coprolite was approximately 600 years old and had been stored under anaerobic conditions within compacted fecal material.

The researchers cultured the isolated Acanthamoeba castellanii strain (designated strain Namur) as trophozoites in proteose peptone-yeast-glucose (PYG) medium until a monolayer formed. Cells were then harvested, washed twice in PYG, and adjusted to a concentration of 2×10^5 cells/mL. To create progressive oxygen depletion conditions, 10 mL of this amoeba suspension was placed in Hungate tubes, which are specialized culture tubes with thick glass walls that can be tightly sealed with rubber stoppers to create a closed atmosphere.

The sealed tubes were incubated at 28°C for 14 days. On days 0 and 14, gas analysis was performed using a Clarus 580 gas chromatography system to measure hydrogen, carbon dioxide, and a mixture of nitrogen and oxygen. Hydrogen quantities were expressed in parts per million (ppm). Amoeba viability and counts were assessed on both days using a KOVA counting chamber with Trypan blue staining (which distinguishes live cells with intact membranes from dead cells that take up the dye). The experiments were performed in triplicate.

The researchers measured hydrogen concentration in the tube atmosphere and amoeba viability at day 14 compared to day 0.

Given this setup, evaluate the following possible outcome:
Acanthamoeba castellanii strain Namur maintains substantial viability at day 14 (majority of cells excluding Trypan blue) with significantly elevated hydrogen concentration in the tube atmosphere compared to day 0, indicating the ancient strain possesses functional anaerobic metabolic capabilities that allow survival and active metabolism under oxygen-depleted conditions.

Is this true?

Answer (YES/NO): YES